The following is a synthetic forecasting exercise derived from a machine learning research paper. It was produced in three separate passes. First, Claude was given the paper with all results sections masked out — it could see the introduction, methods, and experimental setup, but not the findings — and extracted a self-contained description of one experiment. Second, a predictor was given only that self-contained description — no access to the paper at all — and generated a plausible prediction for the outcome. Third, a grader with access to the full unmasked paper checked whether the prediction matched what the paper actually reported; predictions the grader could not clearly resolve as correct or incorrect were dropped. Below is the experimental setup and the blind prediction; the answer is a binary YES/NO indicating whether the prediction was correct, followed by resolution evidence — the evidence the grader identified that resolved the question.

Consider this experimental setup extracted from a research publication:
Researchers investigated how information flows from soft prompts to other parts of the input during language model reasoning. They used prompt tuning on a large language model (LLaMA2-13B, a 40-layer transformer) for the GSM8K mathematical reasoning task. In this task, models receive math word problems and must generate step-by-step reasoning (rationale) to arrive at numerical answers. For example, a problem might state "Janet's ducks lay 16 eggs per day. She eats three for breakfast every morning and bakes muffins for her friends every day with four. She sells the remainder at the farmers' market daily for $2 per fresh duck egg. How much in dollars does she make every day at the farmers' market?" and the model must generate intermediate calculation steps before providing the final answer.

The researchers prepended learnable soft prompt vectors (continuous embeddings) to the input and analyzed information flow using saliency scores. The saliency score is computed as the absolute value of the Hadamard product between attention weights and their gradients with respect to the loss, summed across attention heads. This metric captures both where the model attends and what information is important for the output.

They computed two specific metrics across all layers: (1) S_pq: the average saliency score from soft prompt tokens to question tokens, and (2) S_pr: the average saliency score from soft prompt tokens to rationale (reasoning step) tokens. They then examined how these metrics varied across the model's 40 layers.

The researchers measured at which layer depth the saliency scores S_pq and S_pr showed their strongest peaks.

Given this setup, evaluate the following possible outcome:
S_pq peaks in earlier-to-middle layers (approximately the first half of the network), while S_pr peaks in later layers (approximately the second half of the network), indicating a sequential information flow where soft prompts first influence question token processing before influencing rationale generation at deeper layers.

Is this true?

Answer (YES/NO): NO